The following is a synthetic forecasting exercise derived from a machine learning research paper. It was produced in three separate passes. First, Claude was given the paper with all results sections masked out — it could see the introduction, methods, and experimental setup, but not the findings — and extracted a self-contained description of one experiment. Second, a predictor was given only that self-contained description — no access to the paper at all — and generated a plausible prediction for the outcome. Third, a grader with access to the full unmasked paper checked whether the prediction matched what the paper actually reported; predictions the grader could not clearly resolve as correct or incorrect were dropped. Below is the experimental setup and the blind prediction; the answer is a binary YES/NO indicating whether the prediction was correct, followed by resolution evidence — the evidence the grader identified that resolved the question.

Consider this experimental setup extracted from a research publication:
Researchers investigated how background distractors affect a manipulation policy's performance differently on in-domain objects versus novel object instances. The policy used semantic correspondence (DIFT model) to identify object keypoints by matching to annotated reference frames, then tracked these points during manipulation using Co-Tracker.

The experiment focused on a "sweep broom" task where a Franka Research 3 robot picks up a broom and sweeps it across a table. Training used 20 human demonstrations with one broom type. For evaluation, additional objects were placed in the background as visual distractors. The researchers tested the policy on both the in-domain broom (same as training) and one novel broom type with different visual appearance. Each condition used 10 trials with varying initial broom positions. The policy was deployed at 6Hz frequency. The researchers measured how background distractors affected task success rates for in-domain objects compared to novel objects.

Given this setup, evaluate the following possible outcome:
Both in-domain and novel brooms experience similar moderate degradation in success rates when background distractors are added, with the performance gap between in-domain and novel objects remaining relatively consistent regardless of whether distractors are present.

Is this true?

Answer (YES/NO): NO